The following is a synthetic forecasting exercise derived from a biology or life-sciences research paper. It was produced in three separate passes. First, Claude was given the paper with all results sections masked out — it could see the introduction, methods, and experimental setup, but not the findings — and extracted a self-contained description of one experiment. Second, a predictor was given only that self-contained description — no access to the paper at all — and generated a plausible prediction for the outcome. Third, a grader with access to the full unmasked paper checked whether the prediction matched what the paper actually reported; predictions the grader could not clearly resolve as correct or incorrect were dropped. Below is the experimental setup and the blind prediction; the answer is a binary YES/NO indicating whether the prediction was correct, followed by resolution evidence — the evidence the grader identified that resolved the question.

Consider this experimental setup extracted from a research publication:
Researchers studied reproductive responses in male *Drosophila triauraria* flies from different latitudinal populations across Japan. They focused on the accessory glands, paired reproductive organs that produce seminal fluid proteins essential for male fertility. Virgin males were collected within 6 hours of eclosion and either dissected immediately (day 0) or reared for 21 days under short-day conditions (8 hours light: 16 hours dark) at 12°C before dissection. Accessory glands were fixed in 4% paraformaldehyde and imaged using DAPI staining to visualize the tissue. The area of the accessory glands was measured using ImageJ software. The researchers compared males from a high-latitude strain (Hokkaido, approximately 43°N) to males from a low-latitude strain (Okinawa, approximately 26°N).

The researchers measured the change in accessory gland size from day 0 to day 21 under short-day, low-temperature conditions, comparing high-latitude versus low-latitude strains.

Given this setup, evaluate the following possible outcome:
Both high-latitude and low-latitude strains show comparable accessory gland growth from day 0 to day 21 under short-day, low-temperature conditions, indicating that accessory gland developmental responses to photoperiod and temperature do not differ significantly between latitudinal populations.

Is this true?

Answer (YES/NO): NO